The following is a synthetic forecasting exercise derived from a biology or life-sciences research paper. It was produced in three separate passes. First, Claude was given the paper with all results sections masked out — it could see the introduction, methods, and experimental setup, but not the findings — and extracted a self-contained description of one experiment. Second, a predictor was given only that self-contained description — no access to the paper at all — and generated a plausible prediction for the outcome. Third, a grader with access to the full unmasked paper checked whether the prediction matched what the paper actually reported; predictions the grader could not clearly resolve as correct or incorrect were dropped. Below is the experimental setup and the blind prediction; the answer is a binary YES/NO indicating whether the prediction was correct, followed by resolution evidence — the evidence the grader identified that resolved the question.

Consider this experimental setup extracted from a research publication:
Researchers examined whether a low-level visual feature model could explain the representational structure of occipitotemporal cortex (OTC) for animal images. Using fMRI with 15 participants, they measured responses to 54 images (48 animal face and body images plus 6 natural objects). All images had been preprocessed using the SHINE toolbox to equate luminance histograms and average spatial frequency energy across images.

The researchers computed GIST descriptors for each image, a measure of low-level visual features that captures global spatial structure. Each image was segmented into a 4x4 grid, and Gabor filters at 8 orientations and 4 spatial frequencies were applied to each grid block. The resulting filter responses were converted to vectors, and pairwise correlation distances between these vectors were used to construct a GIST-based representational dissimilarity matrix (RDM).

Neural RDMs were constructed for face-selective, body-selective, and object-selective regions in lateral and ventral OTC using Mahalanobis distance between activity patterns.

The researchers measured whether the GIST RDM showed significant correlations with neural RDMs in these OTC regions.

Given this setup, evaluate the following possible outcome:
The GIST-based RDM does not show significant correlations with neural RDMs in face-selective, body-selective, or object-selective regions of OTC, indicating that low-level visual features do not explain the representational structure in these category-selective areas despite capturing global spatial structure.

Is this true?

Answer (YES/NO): YES